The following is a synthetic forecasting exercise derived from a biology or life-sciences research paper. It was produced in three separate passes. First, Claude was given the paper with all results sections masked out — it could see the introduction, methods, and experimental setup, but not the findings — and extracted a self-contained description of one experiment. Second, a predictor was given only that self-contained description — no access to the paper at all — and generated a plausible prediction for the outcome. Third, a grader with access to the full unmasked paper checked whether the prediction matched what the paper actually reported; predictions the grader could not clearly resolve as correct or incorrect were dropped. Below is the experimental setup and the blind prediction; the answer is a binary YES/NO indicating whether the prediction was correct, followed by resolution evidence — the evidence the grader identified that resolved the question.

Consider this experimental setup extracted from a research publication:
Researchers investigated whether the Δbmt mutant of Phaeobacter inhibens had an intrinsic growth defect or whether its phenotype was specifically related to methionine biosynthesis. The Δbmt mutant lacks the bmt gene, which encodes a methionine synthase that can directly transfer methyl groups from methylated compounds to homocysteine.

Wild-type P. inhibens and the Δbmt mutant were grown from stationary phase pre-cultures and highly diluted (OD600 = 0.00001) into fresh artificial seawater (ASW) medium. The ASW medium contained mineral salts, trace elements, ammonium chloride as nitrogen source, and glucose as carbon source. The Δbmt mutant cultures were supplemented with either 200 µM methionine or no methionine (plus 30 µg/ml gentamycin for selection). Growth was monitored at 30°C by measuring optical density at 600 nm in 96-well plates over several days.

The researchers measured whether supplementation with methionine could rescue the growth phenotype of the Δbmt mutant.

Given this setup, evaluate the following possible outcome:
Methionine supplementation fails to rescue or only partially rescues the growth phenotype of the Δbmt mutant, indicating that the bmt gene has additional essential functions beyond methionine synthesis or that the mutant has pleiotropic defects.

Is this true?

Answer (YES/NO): NO